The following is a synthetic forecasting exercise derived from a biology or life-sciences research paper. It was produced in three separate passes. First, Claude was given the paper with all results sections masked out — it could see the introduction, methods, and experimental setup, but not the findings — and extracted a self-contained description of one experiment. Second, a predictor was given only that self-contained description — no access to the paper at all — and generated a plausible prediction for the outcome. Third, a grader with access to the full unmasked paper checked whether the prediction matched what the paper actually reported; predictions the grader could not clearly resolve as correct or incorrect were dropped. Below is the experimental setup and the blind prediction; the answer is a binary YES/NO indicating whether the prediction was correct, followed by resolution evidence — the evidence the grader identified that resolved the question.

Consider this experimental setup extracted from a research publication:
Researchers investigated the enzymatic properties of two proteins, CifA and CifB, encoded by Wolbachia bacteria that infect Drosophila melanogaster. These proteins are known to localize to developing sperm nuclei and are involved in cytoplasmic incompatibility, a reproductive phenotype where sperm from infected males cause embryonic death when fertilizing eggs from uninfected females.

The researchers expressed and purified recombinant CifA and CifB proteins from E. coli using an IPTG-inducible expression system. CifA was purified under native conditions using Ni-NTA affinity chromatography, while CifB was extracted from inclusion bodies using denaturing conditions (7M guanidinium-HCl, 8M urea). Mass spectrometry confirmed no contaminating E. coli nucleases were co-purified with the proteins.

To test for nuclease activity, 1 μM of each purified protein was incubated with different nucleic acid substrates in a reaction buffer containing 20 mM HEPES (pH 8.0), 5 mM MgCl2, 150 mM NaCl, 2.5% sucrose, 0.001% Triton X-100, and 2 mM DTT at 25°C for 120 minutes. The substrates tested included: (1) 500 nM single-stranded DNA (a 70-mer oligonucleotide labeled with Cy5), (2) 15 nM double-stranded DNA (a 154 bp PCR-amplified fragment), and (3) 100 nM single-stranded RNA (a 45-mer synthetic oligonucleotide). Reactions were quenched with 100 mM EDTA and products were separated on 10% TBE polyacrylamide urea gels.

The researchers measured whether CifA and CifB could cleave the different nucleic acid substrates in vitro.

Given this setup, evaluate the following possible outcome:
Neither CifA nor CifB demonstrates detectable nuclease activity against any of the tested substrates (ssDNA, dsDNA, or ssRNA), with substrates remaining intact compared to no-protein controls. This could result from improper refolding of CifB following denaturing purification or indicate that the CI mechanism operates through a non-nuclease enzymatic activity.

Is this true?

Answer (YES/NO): NO